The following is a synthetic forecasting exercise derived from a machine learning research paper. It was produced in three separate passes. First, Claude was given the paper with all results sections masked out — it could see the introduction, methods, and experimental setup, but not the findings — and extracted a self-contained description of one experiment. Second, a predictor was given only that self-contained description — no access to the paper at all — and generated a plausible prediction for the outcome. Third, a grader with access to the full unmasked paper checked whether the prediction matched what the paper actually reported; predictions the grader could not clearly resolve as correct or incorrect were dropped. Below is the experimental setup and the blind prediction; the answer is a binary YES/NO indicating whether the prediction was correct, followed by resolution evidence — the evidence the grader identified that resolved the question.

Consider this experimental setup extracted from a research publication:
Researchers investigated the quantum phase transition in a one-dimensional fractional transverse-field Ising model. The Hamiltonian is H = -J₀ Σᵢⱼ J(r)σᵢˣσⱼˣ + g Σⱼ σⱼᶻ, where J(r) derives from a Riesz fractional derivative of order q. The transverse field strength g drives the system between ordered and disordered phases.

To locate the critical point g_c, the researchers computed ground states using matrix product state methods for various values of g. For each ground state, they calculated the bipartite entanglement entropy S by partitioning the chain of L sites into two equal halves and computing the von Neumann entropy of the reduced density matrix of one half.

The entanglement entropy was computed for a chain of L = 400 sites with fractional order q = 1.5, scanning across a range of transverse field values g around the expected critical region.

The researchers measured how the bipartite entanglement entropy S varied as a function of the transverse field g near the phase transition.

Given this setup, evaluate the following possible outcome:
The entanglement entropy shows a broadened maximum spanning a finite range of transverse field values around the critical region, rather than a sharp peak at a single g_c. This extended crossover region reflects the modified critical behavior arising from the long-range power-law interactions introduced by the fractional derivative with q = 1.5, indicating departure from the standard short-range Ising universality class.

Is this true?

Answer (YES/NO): NO